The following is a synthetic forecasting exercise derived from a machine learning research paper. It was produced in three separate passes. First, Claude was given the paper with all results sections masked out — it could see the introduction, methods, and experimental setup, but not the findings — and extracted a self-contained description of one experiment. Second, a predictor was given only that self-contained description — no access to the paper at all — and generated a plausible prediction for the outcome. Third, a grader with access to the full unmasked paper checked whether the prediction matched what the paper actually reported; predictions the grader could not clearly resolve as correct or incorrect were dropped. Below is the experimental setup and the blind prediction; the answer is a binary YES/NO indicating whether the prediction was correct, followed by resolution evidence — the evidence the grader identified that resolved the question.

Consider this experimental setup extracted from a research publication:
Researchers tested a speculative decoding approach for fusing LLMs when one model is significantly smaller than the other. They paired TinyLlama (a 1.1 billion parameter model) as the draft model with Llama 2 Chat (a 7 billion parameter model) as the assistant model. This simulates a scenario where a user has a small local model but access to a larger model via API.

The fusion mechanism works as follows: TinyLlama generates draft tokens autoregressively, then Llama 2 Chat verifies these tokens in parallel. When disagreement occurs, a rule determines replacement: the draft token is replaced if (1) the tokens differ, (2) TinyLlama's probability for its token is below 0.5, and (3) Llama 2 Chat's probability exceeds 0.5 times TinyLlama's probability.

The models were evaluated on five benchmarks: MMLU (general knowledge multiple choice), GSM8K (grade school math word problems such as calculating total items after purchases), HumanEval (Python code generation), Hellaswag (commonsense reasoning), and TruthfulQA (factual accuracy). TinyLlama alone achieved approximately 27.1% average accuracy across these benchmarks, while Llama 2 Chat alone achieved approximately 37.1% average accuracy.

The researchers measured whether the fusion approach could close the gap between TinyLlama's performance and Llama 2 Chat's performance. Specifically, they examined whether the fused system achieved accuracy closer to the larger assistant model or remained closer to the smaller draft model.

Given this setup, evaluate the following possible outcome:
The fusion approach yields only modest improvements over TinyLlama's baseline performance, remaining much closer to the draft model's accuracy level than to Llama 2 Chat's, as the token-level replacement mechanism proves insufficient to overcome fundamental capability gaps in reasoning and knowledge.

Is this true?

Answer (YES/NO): NO